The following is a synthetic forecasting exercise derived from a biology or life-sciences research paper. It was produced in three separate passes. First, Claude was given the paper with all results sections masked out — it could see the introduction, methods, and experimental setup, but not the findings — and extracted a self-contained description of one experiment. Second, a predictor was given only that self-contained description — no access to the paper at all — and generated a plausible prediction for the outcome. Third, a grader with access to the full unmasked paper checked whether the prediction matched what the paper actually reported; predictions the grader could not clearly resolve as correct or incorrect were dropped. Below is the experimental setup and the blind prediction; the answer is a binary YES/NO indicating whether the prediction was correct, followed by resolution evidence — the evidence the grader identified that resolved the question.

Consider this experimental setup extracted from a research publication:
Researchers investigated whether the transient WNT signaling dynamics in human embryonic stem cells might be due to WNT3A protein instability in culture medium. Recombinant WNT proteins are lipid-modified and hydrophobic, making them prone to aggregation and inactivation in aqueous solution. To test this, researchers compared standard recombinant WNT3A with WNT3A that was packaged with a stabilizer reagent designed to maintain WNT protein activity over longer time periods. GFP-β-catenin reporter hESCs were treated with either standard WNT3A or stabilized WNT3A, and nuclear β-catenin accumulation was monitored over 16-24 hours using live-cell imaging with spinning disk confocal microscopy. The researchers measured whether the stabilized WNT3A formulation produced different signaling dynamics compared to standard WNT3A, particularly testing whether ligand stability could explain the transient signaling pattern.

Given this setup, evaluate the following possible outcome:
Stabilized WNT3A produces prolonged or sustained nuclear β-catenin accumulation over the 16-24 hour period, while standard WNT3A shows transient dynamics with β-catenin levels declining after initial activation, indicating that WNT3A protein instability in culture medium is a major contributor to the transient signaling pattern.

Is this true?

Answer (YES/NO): NO